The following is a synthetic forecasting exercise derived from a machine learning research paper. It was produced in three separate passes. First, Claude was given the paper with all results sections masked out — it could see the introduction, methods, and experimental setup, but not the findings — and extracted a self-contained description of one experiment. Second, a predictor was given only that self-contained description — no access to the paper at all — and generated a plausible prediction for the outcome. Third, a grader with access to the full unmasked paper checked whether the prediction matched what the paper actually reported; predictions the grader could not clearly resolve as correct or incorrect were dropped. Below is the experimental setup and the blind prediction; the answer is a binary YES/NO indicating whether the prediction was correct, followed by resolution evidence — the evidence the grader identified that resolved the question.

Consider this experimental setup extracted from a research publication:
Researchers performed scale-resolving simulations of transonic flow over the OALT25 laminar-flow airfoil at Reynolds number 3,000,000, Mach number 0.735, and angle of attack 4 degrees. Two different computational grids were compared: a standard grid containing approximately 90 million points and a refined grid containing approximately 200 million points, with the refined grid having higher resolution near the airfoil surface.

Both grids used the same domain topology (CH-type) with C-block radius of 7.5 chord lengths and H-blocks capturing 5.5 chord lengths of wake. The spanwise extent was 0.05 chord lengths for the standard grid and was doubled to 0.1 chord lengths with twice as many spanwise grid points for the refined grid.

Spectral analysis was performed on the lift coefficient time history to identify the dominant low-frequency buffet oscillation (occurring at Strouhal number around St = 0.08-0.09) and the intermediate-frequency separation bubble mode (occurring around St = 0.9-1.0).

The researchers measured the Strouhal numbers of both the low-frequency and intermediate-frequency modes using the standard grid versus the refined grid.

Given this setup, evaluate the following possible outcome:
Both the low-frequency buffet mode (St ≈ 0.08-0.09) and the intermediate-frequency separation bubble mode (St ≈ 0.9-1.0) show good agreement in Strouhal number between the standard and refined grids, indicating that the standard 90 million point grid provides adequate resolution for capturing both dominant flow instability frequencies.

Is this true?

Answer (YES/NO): YES